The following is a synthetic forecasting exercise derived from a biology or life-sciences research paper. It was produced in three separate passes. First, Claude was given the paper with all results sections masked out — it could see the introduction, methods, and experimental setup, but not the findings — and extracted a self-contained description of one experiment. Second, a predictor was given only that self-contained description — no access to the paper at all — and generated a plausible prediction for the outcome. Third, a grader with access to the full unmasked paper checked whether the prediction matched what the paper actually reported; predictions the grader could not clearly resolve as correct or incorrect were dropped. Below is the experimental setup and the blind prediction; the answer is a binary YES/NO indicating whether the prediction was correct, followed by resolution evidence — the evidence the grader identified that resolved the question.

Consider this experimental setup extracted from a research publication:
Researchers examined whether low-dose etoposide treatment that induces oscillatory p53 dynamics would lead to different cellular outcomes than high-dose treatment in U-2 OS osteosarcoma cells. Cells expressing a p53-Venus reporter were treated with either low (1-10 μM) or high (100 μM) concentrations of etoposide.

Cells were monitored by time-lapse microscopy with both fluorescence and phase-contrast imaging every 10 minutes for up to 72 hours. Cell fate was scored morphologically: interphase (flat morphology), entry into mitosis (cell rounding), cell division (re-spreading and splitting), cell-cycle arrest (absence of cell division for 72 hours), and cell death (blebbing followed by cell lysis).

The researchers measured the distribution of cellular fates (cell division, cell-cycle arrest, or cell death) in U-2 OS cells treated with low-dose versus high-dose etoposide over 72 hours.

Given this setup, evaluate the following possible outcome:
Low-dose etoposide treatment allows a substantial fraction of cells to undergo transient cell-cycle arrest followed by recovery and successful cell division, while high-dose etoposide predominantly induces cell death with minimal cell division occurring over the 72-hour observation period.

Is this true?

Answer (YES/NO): NO